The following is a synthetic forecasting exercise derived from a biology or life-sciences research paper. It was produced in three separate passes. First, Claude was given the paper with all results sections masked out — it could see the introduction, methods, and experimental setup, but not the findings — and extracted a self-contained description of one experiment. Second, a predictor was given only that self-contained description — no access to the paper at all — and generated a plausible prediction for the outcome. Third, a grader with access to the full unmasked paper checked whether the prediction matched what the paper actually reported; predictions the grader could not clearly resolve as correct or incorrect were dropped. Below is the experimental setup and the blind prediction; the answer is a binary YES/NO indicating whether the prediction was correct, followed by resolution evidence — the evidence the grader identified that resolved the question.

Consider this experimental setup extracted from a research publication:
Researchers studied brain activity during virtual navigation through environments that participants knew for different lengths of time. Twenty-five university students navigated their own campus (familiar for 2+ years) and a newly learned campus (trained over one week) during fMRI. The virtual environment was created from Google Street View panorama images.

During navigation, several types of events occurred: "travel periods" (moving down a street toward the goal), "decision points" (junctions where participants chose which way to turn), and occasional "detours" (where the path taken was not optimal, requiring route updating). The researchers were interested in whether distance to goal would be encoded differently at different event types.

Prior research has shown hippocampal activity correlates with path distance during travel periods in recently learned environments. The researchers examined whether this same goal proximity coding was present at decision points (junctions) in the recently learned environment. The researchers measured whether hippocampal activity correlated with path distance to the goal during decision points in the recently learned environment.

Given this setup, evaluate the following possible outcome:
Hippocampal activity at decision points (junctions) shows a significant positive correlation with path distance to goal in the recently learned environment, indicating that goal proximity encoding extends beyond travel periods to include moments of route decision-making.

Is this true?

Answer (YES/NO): YES